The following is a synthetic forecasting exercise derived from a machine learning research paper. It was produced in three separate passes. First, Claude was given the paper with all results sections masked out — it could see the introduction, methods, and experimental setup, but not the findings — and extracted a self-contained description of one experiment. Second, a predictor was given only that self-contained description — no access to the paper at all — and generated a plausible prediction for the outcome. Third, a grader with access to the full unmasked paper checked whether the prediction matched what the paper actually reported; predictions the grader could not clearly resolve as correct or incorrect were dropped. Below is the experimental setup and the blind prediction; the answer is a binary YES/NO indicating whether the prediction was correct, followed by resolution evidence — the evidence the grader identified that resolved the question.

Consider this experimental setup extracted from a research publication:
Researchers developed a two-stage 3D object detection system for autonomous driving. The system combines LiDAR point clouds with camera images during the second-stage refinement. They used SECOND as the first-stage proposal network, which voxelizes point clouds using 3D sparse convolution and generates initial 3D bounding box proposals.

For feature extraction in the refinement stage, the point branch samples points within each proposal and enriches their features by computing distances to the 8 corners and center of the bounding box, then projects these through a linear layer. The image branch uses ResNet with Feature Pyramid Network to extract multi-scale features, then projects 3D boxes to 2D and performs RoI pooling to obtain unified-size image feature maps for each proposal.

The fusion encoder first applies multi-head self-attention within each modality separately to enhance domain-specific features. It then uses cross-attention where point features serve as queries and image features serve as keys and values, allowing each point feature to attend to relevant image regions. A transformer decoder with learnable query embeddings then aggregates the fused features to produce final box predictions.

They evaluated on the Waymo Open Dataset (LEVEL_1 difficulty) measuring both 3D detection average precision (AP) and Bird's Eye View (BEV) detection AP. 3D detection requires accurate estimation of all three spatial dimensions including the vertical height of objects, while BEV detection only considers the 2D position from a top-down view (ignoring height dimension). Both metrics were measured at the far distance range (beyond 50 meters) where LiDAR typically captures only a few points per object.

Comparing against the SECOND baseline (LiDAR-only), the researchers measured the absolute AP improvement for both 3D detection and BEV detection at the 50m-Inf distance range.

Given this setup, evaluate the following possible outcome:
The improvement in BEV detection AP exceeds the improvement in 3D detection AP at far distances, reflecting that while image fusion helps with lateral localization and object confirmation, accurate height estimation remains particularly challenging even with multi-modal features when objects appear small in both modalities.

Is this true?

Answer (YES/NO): NO